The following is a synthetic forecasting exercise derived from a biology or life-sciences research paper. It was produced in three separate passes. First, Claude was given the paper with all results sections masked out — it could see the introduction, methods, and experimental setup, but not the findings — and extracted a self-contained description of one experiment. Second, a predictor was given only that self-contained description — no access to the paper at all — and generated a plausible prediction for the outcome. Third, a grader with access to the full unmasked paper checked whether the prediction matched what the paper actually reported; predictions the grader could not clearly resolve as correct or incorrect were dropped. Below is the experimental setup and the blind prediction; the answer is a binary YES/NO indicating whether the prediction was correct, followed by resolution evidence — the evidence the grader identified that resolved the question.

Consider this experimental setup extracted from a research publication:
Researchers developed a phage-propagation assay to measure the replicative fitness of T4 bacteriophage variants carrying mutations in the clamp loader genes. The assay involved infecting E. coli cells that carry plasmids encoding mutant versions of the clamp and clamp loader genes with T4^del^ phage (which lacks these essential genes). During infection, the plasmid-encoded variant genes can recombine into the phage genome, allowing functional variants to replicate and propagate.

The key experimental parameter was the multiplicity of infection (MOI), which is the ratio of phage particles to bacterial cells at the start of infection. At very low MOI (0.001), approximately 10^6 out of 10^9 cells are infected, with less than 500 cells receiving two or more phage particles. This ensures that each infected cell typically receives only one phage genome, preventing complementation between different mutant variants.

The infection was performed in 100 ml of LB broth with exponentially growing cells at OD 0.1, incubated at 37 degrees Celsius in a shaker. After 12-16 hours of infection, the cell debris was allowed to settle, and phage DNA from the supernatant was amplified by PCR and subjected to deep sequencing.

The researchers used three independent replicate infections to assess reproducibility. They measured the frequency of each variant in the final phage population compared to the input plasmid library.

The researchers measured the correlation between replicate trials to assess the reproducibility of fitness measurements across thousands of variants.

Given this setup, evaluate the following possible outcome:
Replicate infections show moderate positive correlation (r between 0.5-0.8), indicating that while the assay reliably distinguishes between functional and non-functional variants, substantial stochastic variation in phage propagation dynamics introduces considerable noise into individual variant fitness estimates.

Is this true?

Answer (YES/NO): NO